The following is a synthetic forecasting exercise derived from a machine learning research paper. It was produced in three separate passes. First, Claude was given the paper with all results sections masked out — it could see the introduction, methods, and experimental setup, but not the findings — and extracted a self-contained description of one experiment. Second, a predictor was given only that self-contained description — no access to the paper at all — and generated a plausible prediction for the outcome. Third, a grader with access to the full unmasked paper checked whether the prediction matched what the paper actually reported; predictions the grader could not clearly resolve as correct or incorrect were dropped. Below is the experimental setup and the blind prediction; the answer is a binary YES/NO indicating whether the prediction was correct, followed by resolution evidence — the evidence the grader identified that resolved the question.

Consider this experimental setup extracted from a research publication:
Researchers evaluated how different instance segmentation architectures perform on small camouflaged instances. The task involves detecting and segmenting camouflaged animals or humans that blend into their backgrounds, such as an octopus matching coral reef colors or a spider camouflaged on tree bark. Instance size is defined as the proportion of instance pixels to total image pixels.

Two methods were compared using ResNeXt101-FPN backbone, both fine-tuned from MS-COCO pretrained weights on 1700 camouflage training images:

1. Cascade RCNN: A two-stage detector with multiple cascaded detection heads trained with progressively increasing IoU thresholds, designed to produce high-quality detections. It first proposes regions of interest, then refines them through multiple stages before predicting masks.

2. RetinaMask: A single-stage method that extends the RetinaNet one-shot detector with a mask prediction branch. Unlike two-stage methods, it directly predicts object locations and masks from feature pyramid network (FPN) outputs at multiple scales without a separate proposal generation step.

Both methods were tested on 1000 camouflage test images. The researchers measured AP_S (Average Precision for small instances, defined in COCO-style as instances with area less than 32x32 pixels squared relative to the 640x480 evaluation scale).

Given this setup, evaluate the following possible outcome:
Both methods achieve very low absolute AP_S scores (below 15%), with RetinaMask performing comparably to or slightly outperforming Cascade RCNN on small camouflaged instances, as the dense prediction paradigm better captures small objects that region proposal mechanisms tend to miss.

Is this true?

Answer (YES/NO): YES